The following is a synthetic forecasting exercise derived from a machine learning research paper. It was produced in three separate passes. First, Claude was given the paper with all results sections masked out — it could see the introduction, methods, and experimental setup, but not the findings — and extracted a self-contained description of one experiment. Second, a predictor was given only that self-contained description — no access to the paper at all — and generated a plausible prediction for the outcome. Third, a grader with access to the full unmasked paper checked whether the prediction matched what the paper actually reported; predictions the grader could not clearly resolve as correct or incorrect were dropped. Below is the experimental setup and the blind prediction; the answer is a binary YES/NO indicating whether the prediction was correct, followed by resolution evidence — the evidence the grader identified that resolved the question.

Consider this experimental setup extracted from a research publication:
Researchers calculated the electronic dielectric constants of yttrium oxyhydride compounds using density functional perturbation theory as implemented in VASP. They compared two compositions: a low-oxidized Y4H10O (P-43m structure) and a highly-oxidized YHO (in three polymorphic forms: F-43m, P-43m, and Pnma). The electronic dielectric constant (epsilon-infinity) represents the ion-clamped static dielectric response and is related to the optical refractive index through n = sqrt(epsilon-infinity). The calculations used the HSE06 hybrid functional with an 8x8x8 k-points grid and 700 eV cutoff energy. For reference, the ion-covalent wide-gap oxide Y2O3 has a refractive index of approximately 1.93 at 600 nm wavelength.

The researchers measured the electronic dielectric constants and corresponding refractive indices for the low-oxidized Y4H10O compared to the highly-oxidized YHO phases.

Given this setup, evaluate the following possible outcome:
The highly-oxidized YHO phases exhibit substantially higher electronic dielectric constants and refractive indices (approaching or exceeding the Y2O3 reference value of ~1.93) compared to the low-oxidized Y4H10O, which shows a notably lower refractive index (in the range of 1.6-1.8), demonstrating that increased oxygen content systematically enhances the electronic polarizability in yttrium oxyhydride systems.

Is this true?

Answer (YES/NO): NO